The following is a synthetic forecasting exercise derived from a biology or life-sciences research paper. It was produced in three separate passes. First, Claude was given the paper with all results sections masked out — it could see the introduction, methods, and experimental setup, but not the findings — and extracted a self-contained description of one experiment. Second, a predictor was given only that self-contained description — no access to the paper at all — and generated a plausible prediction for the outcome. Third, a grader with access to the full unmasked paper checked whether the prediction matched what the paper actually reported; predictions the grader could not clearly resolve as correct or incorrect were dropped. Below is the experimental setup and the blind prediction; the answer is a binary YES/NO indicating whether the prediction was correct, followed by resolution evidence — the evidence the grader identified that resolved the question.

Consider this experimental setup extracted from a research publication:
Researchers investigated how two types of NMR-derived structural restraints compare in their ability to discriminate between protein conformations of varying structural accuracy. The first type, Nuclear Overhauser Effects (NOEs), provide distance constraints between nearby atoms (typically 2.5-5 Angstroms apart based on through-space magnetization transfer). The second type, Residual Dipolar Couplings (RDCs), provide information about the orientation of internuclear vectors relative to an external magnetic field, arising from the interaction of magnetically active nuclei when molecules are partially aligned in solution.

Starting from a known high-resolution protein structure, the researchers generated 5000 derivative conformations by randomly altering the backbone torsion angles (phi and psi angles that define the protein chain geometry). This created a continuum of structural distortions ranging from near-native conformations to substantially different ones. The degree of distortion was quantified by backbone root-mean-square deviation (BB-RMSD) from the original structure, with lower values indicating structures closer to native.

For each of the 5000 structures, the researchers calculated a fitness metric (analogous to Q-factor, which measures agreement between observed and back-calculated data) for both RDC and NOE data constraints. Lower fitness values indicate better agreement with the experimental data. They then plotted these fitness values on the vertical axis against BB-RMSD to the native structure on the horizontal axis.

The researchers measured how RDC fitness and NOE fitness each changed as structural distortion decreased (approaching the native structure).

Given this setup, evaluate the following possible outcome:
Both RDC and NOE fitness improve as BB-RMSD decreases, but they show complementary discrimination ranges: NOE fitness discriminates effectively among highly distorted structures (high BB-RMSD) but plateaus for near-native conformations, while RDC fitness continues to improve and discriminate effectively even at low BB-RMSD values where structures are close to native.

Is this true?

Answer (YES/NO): YES